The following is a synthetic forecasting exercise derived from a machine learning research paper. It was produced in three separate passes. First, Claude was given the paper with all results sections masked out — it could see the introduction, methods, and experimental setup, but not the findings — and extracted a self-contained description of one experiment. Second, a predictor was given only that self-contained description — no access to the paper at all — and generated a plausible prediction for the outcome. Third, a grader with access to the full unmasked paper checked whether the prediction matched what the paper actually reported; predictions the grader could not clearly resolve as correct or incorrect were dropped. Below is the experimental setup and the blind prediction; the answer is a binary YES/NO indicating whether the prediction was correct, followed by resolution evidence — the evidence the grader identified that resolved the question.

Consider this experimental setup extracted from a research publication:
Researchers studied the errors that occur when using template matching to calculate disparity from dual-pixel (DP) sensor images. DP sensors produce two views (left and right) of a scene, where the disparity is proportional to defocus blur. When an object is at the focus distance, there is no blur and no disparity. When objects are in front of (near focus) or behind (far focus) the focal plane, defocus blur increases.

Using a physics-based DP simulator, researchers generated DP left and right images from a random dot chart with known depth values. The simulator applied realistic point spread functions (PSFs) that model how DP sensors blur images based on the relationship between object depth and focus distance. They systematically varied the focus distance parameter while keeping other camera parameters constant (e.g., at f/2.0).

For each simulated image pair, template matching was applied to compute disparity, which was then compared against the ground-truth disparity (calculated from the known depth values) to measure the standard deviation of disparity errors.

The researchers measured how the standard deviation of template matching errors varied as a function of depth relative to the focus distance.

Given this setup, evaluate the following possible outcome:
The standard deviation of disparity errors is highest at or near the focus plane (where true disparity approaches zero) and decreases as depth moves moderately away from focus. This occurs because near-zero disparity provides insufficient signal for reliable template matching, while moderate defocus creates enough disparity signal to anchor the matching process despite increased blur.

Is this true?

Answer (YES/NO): NO